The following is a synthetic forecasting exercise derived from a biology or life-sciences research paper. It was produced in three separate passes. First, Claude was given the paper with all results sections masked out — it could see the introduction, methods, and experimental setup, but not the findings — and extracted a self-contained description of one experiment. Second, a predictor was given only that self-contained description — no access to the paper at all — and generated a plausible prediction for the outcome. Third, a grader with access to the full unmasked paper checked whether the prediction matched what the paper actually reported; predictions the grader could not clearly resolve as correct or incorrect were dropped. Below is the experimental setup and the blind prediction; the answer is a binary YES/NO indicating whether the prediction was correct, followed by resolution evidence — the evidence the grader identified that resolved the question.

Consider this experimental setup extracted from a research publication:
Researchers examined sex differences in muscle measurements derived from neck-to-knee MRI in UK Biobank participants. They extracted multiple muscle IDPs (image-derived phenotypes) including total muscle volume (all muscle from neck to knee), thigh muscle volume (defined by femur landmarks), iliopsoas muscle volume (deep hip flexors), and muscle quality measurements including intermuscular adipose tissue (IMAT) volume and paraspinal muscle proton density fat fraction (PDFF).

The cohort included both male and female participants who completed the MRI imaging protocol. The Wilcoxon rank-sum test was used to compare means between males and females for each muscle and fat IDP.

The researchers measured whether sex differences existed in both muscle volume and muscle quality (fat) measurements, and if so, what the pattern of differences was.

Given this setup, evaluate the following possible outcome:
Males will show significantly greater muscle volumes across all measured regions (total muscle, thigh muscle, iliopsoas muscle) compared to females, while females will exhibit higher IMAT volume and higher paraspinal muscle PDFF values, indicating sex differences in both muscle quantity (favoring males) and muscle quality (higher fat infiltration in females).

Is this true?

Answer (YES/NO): NO